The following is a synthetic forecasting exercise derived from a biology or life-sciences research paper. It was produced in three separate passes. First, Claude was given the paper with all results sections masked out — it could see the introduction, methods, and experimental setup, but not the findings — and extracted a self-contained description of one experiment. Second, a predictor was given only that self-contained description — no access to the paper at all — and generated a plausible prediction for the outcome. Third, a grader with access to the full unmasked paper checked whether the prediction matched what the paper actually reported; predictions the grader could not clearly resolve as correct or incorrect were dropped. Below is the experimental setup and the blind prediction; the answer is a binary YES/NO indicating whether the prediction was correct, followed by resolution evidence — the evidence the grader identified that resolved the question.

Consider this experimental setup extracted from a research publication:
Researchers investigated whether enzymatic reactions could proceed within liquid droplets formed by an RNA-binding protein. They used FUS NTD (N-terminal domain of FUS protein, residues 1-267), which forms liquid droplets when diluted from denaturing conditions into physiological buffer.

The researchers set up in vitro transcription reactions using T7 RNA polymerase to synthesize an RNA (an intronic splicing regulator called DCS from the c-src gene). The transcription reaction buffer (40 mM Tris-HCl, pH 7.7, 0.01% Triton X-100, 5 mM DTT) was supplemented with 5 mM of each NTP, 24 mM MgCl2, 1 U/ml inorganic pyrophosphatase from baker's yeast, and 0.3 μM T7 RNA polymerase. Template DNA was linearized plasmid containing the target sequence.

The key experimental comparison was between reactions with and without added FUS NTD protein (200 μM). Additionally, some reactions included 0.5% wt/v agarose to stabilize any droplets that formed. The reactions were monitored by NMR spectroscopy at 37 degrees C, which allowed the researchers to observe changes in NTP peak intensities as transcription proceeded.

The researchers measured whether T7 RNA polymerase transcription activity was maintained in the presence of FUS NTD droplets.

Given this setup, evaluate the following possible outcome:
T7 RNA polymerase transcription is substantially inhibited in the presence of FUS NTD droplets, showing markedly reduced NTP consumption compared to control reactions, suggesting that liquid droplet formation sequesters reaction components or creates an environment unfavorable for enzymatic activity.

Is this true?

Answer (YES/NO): NO